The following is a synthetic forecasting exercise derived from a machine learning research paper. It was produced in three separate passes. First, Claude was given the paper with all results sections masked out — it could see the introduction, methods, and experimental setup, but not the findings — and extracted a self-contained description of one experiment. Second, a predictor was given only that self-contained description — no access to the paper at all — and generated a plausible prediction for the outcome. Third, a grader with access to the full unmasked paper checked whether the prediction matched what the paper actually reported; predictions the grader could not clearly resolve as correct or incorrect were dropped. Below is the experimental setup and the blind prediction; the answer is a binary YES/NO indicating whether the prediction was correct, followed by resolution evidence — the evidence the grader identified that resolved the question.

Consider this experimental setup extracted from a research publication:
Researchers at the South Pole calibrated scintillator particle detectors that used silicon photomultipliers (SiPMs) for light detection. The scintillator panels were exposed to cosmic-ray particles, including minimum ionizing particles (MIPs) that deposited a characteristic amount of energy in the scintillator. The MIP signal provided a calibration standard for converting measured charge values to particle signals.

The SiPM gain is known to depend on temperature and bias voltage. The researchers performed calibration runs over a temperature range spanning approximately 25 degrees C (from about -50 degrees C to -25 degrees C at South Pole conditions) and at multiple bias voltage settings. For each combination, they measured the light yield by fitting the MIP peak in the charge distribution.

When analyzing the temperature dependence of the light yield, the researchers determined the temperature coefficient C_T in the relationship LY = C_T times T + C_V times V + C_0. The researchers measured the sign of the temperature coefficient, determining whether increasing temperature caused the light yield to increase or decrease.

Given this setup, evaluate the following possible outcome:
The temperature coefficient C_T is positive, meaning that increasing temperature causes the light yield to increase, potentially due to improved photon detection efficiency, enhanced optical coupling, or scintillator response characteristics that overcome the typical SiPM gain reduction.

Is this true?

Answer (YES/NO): NO